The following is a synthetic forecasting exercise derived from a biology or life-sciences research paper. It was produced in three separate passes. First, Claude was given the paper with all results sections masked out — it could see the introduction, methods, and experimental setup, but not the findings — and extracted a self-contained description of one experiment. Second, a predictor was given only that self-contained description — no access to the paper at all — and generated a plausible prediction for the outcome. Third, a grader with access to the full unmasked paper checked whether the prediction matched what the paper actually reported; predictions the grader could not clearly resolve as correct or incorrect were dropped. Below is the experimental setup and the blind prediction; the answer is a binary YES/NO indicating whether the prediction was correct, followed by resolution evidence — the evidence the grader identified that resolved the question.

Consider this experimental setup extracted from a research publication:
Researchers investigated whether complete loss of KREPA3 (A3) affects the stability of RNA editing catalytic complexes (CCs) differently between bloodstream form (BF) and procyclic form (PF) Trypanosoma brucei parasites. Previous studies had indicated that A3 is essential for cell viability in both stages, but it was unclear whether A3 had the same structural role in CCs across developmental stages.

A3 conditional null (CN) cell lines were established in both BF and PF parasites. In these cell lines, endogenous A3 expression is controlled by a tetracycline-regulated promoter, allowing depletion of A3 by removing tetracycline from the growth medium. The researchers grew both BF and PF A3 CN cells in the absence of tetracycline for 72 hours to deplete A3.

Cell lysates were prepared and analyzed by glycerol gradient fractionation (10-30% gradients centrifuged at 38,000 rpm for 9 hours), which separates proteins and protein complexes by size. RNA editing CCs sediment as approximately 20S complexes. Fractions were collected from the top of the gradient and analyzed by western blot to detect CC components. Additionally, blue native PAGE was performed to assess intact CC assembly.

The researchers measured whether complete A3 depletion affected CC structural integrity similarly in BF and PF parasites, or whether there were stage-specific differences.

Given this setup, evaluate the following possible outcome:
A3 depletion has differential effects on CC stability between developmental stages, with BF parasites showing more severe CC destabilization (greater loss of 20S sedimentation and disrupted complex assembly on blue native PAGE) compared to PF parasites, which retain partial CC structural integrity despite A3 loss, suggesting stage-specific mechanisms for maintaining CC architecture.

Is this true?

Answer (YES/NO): YES